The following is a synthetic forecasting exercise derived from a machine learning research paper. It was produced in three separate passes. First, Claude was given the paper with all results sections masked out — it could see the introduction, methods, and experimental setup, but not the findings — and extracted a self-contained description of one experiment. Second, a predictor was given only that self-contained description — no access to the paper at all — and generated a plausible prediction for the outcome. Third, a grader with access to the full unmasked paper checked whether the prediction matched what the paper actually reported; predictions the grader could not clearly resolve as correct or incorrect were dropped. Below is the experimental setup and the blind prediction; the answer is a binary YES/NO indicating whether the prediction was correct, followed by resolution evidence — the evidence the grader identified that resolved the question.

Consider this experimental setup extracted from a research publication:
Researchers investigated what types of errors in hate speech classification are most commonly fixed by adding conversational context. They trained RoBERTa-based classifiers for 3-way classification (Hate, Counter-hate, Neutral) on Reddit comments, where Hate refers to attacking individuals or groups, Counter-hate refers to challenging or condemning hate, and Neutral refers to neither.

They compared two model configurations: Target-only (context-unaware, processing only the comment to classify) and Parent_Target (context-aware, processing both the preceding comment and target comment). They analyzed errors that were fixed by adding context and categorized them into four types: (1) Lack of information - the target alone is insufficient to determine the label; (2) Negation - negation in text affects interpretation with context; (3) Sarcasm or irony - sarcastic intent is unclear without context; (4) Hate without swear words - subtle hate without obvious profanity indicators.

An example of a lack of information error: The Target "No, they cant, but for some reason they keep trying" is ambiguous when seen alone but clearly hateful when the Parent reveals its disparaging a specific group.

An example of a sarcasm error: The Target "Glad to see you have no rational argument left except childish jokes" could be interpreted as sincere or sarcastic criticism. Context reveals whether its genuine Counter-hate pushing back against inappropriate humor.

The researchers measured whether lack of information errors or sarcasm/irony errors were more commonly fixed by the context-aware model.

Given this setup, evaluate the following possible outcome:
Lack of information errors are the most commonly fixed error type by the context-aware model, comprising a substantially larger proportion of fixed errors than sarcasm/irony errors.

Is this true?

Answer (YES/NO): YES